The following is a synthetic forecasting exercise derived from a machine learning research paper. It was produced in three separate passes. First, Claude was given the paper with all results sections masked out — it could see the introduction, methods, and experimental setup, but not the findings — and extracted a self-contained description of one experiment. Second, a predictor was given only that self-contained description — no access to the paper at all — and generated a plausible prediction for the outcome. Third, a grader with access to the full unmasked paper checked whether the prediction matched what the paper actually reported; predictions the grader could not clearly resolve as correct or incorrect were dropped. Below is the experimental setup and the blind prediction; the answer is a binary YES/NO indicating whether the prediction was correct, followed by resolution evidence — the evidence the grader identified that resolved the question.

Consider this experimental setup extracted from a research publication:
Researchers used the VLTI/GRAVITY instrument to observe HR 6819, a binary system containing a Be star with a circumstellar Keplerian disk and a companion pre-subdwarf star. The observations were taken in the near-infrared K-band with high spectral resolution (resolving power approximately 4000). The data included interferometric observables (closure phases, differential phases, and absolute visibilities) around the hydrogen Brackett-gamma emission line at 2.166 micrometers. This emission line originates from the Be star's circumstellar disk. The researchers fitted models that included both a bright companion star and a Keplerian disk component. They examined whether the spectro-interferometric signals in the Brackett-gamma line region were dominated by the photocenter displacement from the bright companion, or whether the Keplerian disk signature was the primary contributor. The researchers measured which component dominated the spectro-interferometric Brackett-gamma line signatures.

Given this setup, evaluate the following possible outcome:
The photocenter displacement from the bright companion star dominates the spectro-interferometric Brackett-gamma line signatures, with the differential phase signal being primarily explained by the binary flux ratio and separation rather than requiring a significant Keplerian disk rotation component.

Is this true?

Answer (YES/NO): YES